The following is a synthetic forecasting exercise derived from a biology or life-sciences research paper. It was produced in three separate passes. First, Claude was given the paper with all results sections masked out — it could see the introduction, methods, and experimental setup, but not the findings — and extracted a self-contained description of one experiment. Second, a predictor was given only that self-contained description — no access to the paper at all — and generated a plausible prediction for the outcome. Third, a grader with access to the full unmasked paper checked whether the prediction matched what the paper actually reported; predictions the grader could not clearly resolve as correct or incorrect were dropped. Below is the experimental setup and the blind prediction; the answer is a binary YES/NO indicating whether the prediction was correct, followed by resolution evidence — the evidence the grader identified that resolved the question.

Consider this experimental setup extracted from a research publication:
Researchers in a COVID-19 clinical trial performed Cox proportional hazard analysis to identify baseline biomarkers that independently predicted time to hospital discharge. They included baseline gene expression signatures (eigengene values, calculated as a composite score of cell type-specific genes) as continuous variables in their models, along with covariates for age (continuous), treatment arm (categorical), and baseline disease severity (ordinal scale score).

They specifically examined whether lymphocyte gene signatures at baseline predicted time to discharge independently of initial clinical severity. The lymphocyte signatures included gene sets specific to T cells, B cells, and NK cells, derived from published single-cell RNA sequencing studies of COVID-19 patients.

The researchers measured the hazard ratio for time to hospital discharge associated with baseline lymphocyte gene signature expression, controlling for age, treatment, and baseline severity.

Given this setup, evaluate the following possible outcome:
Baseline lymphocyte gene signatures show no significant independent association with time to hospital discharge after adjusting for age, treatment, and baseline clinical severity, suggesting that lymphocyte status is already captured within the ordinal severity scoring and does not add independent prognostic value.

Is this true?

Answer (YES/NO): YES